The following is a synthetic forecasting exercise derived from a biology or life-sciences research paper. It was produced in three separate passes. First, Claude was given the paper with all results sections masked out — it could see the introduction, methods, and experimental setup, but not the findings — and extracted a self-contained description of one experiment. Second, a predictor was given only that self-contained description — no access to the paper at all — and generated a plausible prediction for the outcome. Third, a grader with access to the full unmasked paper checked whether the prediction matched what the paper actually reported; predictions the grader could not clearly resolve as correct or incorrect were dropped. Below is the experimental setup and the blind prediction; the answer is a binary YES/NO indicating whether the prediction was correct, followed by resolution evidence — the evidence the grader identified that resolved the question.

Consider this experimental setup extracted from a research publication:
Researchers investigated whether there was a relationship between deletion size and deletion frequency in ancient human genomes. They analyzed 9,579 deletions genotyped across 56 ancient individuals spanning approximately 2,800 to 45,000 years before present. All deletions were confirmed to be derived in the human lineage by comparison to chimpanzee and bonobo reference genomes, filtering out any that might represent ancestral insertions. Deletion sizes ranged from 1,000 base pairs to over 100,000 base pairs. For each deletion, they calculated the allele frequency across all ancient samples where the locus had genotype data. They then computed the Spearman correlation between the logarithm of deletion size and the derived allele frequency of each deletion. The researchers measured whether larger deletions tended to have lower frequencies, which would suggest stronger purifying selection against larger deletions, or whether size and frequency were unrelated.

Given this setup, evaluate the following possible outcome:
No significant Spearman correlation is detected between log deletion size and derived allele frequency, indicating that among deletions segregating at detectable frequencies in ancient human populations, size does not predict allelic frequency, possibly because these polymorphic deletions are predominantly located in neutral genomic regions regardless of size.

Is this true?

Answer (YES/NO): NO